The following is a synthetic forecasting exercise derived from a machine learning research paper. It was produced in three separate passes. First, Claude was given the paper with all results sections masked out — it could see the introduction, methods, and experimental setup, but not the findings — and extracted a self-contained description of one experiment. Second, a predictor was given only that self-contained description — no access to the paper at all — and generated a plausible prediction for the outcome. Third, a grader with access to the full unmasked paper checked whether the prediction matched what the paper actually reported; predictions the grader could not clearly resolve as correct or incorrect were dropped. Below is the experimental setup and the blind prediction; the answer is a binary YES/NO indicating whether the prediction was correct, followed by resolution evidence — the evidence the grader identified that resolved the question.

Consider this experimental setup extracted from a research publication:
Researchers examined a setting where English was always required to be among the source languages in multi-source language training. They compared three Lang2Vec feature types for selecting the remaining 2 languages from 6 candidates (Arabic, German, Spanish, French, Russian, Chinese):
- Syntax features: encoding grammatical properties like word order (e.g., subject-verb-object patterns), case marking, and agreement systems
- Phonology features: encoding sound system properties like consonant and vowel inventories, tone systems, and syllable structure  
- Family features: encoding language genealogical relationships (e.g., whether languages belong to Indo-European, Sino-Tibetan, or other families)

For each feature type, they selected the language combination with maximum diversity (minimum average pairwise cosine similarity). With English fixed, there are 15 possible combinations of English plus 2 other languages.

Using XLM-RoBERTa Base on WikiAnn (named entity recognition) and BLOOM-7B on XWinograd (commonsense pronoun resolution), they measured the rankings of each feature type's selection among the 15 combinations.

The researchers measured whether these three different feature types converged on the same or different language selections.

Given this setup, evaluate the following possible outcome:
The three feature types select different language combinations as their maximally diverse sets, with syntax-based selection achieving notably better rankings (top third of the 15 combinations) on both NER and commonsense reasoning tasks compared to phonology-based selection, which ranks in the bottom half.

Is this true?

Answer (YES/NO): NO